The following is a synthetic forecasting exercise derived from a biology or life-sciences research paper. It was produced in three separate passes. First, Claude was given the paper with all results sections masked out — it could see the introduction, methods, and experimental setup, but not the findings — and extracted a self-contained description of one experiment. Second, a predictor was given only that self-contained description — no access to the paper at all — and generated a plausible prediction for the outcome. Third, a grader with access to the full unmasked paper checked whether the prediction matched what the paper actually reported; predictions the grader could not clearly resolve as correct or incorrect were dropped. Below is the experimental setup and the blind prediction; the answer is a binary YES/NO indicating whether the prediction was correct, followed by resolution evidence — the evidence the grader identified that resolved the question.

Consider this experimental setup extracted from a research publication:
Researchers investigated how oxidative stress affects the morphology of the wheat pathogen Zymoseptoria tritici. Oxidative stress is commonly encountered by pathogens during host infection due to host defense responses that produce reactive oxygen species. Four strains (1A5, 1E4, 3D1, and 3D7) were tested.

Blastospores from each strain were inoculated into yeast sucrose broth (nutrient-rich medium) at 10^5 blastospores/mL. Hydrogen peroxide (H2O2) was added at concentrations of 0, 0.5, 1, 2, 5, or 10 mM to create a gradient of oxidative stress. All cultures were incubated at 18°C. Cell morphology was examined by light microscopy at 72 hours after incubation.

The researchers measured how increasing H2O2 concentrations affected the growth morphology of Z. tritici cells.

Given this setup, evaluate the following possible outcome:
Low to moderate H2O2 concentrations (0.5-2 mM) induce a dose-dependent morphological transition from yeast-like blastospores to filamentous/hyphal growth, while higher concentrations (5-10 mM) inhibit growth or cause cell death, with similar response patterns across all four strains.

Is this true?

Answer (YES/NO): NO